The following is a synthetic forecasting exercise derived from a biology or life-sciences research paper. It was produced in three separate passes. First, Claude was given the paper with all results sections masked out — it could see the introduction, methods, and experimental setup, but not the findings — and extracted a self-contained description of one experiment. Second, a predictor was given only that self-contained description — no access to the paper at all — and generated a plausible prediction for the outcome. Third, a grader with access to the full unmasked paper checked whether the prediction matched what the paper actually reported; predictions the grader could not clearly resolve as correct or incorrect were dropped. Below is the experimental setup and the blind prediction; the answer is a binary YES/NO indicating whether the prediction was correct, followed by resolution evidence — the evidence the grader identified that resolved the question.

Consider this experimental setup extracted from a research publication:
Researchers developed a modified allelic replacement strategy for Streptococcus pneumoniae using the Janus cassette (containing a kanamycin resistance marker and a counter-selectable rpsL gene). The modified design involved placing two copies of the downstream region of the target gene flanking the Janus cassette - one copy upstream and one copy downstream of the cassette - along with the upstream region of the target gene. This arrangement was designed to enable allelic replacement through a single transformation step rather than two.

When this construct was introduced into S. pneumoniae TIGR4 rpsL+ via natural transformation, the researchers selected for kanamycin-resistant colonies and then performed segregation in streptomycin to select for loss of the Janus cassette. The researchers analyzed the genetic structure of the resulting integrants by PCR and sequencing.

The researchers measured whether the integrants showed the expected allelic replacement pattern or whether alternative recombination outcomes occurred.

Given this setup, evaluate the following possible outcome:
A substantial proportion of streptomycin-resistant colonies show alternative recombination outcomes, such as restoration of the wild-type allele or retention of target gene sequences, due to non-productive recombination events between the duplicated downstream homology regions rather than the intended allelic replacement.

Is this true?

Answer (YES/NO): NO